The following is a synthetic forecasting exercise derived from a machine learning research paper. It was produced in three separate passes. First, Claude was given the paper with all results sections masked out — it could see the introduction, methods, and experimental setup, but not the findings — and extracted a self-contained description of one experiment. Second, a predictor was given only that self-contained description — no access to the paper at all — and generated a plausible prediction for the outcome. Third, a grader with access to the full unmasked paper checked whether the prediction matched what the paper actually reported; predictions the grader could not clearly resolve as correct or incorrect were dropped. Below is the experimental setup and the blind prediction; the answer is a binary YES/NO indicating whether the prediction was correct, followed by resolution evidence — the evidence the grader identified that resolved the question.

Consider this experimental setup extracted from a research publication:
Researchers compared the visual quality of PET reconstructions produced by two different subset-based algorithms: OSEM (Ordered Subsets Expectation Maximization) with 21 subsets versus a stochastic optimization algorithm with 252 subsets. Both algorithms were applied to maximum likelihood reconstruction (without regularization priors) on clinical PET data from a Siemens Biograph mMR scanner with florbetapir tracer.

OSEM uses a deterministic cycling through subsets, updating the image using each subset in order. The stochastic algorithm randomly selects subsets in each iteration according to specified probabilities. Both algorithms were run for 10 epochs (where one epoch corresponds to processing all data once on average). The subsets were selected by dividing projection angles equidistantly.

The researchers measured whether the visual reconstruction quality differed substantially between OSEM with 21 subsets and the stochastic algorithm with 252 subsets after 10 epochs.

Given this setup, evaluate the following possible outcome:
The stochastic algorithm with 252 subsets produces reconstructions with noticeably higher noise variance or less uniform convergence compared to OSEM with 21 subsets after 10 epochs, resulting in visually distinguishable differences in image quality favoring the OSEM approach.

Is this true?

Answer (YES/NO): NO